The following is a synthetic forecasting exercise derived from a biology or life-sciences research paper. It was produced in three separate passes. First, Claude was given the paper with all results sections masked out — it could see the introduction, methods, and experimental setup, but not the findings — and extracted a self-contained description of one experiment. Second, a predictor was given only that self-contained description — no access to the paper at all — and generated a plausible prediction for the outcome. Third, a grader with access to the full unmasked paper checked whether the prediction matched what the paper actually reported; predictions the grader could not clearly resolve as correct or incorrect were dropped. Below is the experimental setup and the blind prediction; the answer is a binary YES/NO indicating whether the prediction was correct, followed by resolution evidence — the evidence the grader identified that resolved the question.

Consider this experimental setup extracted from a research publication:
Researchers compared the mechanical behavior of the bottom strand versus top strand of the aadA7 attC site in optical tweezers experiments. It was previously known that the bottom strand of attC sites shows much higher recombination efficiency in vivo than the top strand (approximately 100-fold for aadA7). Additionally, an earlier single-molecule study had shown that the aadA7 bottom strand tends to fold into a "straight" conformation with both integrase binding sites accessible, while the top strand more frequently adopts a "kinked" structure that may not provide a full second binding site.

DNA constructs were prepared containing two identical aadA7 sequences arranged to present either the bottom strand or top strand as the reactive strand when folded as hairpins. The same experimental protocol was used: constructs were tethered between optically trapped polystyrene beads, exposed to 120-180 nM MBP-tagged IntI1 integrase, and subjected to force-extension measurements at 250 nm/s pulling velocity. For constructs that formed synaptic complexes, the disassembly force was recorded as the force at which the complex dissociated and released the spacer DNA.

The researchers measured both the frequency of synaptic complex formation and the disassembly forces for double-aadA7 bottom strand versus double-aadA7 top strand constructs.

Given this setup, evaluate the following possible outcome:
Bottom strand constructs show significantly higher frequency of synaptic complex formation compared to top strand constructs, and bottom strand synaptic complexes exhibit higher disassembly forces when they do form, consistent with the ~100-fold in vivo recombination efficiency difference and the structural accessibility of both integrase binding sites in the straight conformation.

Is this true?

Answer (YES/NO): NO